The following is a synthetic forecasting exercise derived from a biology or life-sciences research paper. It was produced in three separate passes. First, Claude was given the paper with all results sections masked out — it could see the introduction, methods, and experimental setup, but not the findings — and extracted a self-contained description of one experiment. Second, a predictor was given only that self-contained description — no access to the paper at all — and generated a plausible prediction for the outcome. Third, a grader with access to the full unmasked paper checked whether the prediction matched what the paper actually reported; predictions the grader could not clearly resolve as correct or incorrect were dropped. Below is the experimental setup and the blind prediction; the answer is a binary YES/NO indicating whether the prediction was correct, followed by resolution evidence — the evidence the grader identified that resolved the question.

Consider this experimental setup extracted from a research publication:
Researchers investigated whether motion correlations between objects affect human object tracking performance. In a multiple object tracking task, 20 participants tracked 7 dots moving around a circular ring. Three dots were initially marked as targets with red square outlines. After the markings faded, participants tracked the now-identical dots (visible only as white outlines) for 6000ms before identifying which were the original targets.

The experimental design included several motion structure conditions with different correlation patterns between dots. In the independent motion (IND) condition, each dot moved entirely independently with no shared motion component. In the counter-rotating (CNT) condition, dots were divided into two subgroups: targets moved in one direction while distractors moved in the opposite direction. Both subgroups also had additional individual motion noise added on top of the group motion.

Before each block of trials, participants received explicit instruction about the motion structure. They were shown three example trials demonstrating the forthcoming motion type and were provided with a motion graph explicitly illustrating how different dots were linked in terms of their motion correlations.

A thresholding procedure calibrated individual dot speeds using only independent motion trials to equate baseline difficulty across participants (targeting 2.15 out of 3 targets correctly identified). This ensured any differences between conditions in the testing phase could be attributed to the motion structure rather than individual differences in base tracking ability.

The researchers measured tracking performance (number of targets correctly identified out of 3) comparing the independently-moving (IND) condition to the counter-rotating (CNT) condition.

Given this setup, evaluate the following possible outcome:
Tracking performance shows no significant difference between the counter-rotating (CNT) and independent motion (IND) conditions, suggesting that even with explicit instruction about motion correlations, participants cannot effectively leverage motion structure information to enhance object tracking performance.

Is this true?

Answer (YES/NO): NO